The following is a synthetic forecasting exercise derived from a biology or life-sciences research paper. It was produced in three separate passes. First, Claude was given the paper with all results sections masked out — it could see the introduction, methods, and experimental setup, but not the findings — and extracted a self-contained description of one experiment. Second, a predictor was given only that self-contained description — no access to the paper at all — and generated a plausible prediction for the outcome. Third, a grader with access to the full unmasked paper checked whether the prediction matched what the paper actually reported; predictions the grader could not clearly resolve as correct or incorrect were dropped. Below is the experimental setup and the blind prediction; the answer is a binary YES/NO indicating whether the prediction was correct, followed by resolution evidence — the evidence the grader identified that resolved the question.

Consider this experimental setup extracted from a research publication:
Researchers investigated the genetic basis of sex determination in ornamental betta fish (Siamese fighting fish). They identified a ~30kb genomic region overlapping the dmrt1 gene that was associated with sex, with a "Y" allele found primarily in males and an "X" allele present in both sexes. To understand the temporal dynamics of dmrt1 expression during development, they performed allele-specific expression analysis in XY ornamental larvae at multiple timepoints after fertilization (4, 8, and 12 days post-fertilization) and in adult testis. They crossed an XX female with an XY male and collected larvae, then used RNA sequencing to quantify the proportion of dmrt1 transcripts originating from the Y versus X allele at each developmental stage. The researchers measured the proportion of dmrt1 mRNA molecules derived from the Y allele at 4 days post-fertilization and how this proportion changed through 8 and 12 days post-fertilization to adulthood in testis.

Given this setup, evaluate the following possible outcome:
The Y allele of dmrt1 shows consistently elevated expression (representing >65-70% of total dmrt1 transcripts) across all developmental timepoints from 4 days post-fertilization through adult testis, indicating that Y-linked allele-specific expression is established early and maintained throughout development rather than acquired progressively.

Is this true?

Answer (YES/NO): NO